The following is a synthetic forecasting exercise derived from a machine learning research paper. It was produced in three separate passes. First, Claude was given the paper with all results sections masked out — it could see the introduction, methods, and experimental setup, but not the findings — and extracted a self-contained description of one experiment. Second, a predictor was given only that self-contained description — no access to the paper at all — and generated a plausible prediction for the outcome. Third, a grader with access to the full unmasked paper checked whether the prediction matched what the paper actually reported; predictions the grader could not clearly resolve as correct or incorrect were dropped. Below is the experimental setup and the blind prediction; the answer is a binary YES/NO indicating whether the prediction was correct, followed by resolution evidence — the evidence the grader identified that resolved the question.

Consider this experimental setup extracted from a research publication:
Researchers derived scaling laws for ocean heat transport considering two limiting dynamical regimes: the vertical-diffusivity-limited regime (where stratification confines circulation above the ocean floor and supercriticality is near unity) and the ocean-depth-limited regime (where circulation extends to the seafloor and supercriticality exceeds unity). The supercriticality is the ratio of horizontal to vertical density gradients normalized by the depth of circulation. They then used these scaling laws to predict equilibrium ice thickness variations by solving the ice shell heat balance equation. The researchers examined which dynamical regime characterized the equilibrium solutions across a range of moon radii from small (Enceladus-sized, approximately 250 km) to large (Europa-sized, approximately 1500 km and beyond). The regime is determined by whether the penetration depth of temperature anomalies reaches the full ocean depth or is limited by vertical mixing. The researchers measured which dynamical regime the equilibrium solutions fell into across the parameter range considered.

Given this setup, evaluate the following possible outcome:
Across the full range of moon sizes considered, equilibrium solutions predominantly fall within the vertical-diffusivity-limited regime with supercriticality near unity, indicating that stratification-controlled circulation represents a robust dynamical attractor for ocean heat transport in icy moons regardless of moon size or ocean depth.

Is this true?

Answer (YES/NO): YES